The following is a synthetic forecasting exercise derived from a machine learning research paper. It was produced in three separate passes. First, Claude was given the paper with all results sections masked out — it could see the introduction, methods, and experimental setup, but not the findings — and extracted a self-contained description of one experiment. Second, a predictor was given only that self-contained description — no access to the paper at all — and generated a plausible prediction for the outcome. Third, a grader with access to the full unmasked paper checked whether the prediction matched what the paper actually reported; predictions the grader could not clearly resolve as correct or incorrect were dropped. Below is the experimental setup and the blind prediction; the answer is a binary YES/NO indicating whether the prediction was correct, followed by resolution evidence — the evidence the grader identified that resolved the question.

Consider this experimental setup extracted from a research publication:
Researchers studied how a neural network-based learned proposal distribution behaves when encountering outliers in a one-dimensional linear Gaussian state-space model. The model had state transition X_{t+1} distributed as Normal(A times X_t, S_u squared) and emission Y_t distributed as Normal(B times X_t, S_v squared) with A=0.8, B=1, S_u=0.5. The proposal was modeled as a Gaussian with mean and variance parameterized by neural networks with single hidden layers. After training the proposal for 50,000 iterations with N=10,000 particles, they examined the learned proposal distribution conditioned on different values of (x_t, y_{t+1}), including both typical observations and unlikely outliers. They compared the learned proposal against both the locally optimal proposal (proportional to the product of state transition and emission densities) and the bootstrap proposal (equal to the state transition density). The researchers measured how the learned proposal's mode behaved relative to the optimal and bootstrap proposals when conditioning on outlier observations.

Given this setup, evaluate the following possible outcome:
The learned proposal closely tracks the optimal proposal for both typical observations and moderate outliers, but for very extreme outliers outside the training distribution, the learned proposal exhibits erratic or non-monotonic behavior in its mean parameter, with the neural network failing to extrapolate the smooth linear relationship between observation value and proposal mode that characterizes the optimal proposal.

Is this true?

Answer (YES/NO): NO